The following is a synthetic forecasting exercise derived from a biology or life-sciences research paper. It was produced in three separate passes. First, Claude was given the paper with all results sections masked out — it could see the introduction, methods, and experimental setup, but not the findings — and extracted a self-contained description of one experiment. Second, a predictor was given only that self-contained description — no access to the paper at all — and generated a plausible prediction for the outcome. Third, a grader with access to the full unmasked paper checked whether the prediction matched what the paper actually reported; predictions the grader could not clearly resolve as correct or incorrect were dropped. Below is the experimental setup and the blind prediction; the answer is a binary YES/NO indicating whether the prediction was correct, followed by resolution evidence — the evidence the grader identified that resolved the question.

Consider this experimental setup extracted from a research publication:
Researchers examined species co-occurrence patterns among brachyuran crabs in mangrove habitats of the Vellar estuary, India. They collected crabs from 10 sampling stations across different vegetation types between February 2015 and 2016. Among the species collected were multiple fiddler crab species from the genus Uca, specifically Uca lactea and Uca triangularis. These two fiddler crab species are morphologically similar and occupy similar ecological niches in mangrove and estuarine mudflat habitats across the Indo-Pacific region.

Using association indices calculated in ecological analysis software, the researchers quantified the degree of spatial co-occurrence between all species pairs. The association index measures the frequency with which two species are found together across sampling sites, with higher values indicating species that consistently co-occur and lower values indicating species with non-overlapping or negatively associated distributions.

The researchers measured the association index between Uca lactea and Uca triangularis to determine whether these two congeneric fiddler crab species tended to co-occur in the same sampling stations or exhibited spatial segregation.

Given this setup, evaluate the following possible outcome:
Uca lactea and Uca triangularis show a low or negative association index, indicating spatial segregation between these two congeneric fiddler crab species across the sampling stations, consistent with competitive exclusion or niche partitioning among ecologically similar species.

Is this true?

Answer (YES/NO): NO